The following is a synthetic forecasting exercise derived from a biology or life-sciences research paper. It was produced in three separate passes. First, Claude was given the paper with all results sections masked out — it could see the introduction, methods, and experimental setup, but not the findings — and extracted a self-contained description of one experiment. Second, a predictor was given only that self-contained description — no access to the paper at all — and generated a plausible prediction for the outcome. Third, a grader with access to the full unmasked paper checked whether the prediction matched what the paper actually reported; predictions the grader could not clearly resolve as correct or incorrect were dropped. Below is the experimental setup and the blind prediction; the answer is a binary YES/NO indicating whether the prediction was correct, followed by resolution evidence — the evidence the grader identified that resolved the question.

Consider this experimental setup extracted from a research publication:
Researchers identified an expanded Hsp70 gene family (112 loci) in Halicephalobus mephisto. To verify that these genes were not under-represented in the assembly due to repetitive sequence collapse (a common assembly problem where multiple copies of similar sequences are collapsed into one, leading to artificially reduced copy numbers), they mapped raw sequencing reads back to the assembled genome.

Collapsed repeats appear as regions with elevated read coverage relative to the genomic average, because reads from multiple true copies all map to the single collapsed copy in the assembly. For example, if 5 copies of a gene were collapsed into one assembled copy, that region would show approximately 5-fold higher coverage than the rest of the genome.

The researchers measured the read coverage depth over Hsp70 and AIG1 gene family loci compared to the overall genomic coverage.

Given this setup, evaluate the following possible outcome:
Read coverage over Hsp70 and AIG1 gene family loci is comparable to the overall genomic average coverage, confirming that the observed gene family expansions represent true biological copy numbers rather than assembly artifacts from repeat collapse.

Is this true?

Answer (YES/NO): YES